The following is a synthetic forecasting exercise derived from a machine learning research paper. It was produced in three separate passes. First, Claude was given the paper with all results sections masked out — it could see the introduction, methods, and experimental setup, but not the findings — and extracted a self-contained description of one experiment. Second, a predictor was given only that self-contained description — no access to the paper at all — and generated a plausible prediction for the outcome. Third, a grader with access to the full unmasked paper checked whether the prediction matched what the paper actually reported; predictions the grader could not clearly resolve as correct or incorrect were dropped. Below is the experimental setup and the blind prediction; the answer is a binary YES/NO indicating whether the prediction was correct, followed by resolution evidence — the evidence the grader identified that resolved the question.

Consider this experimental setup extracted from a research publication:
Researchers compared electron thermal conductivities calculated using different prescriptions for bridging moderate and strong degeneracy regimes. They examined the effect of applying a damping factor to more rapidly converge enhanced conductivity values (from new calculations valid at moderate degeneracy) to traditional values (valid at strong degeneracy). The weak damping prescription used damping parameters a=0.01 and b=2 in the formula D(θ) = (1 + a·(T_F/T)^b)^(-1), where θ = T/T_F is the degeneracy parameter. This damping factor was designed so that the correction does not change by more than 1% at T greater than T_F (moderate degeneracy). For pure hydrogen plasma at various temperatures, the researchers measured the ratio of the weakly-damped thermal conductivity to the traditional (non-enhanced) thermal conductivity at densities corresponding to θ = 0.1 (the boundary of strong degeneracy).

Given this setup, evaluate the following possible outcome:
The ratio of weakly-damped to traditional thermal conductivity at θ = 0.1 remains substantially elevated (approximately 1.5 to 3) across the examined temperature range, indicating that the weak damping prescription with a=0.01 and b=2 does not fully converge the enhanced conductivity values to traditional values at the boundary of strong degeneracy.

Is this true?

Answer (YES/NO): NO